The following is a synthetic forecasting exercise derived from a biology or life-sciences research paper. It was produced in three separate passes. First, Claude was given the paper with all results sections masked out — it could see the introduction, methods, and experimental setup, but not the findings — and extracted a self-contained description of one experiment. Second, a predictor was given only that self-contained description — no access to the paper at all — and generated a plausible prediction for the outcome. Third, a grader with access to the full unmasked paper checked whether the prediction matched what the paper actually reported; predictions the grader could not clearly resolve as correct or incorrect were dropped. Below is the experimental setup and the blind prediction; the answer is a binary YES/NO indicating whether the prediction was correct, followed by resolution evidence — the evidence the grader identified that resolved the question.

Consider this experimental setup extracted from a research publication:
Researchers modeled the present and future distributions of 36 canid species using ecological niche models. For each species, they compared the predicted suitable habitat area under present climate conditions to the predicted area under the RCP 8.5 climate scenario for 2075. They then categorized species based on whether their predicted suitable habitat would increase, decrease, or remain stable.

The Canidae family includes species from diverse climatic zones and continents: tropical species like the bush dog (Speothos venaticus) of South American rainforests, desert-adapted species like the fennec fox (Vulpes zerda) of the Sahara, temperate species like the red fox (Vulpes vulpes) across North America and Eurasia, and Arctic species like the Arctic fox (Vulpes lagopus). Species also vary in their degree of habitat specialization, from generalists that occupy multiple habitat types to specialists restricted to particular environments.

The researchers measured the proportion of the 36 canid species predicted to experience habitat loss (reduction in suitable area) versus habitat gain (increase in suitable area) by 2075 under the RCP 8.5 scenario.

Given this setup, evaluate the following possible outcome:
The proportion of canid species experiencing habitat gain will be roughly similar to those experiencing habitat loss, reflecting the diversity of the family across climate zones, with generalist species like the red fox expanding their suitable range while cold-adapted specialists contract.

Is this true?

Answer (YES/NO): NO